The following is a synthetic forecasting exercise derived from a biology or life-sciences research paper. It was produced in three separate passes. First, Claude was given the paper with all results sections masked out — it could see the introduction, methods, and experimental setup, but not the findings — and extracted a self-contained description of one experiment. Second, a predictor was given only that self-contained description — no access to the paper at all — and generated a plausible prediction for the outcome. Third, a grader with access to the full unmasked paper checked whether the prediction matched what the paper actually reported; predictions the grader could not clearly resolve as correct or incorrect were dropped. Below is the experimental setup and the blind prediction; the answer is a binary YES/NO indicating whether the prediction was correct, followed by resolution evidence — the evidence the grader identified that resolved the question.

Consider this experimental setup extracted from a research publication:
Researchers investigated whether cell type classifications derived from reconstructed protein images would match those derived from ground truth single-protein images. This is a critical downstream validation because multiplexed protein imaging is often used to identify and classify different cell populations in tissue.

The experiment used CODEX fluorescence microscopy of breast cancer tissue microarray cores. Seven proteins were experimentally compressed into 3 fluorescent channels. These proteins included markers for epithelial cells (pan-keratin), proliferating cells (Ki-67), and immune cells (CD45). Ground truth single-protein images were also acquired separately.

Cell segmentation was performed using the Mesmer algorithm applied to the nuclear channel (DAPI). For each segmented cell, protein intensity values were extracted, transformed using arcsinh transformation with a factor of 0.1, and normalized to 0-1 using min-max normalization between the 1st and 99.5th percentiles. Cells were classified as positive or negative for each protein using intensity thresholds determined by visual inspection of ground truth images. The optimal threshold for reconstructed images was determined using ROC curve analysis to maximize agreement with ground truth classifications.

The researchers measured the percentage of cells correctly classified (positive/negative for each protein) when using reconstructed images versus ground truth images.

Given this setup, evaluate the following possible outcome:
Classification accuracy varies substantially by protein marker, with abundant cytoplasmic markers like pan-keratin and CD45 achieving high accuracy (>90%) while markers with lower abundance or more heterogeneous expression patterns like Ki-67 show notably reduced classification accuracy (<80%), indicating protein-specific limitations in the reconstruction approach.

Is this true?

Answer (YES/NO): NO